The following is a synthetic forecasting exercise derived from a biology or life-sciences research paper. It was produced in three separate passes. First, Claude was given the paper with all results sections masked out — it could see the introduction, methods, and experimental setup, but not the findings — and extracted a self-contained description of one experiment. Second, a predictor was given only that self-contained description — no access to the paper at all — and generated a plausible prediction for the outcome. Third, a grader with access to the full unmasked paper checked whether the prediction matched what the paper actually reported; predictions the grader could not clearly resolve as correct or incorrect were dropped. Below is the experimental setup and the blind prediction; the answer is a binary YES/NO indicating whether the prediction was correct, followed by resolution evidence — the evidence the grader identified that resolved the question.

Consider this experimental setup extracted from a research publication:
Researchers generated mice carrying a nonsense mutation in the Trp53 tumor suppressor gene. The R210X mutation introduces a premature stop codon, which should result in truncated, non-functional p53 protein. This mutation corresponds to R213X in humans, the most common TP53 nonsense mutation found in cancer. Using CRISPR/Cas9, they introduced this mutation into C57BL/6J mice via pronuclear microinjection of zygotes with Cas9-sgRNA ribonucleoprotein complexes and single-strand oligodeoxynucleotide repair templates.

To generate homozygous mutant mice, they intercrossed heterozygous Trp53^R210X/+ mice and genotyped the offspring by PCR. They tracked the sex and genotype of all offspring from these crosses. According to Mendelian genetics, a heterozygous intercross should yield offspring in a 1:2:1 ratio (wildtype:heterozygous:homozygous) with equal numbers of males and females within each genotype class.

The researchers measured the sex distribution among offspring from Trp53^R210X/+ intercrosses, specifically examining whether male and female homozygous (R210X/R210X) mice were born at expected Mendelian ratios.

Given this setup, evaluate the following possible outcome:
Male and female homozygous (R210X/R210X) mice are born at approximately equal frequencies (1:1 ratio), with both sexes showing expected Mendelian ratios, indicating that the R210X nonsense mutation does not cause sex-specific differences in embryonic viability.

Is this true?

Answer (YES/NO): NO